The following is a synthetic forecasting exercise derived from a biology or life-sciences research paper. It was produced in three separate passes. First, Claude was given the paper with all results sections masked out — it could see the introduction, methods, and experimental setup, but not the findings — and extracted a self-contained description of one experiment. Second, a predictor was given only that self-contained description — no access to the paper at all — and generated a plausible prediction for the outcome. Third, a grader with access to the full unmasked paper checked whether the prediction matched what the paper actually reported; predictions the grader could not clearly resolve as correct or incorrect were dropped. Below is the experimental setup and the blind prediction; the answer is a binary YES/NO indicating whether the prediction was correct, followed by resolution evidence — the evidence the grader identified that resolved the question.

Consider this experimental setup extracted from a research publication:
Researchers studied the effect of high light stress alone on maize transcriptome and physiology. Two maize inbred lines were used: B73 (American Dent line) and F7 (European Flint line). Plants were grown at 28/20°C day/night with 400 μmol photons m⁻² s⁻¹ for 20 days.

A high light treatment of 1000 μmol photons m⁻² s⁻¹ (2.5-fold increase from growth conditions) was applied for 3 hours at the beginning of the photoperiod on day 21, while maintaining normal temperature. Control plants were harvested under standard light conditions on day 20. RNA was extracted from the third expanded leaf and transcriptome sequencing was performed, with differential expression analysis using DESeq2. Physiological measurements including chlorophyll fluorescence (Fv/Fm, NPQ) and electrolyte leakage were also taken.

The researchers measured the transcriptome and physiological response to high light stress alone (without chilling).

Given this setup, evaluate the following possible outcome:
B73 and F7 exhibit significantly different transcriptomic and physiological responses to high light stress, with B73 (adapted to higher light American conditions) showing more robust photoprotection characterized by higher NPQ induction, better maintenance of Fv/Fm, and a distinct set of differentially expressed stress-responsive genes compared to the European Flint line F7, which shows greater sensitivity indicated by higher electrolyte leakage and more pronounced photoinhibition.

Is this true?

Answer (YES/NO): NO